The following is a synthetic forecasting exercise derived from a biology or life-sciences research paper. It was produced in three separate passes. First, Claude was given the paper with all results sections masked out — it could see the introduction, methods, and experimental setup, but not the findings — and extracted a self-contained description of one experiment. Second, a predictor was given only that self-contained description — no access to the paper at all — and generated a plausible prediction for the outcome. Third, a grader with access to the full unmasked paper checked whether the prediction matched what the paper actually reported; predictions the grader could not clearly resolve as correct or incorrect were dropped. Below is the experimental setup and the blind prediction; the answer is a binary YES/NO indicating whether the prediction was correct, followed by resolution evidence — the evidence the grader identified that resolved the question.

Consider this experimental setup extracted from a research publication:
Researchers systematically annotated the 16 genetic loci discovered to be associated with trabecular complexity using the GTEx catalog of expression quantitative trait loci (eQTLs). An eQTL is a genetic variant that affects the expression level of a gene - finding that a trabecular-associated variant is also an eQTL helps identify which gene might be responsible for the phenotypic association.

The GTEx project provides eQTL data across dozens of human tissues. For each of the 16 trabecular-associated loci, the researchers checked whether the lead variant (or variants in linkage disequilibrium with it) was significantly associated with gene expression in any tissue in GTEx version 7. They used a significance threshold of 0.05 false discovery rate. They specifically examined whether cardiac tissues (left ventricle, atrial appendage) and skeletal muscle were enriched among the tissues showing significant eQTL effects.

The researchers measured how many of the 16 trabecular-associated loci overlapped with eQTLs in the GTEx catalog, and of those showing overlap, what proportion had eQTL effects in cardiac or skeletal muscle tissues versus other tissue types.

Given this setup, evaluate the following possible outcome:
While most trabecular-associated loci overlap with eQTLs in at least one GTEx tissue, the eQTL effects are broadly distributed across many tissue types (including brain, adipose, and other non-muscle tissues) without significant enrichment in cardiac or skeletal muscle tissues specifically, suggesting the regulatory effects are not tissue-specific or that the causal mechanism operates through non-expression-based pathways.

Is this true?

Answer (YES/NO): NO